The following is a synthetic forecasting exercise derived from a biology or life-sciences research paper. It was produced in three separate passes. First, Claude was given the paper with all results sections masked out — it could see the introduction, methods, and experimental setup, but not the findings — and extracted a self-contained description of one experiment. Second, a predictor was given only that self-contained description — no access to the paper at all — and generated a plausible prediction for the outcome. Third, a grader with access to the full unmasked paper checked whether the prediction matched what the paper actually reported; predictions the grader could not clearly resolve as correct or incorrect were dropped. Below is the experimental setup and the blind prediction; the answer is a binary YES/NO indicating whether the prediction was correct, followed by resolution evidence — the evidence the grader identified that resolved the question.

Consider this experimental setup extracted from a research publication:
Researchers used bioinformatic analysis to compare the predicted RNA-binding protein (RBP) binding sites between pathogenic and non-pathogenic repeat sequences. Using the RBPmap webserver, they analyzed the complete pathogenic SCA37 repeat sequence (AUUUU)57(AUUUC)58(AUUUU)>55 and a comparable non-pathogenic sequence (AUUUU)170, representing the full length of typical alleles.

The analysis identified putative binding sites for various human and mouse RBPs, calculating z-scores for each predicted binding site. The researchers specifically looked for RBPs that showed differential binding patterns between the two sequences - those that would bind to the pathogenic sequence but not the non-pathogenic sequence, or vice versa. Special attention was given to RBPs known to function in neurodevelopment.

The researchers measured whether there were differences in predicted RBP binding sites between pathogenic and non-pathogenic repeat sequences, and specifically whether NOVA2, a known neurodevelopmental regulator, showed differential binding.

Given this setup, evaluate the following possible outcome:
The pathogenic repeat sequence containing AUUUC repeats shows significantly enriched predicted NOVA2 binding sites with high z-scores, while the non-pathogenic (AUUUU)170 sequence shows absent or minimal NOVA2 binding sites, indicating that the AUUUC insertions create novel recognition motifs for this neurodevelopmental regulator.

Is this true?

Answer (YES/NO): NO